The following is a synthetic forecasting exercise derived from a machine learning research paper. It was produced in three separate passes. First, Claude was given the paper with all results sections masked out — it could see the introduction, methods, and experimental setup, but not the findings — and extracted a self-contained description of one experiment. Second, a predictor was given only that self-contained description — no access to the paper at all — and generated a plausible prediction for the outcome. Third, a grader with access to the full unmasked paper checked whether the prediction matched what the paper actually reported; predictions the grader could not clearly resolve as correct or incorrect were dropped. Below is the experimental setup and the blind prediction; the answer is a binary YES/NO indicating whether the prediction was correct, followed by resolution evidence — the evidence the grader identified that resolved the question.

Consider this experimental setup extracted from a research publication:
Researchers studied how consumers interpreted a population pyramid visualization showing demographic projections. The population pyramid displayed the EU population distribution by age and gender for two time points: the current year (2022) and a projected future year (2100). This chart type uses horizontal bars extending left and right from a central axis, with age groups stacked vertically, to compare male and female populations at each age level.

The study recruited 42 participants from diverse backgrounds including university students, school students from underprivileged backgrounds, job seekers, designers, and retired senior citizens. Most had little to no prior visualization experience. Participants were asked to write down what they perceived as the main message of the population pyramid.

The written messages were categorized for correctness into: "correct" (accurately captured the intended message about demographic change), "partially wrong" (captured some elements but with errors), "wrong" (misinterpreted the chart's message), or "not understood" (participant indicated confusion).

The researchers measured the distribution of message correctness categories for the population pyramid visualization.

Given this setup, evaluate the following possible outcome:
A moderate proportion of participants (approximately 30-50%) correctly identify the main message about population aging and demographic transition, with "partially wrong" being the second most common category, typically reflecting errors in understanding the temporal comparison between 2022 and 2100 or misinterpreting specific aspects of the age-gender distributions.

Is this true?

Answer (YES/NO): NO